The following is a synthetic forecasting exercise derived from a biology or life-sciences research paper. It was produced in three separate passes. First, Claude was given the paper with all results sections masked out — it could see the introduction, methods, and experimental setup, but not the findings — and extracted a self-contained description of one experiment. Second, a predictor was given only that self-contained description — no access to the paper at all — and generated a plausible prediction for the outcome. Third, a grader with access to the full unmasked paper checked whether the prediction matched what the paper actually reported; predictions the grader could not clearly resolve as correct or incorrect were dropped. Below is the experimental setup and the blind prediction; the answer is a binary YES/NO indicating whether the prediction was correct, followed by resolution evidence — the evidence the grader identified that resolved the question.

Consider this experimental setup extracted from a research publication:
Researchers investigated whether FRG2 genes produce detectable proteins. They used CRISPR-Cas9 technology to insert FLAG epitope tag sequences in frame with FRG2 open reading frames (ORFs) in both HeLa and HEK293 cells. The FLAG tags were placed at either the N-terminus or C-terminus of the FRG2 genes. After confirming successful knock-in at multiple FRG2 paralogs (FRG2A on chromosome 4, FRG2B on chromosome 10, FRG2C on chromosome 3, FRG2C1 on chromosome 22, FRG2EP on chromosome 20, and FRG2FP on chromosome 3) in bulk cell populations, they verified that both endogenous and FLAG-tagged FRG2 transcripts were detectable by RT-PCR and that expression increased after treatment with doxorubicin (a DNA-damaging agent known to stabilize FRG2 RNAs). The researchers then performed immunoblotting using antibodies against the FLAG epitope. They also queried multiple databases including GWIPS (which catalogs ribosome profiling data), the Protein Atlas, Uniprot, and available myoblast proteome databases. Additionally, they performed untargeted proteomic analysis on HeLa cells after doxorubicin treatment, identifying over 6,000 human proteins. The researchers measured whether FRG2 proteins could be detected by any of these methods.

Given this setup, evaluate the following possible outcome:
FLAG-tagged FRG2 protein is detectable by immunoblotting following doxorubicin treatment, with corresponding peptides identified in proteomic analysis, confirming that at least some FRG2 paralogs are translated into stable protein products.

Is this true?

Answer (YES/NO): NO